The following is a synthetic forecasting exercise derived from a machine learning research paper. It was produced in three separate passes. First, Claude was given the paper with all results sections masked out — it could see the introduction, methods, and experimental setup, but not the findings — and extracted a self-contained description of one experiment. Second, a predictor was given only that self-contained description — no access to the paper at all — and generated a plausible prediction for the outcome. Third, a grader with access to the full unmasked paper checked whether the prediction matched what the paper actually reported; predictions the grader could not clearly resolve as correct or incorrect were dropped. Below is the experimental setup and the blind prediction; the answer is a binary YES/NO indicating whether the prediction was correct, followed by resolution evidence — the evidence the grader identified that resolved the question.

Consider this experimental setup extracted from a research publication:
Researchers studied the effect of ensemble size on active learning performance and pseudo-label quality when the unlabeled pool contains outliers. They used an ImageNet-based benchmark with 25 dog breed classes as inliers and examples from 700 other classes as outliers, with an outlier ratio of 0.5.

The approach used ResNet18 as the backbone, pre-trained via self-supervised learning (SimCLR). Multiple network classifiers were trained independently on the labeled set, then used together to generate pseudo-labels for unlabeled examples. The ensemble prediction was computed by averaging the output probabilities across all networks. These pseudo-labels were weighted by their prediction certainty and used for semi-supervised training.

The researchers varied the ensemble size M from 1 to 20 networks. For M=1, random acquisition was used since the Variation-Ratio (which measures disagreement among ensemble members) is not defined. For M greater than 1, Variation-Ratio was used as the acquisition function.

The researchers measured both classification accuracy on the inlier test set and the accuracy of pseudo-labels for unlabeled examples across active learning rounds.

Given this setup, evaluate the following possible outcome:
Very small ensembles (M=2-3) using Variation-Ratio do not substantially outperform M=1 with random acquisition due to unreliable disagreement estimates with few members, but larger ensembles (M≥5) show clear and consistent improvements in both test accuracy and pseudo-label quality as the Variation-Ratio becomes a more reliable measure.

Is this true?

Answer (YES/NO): NO